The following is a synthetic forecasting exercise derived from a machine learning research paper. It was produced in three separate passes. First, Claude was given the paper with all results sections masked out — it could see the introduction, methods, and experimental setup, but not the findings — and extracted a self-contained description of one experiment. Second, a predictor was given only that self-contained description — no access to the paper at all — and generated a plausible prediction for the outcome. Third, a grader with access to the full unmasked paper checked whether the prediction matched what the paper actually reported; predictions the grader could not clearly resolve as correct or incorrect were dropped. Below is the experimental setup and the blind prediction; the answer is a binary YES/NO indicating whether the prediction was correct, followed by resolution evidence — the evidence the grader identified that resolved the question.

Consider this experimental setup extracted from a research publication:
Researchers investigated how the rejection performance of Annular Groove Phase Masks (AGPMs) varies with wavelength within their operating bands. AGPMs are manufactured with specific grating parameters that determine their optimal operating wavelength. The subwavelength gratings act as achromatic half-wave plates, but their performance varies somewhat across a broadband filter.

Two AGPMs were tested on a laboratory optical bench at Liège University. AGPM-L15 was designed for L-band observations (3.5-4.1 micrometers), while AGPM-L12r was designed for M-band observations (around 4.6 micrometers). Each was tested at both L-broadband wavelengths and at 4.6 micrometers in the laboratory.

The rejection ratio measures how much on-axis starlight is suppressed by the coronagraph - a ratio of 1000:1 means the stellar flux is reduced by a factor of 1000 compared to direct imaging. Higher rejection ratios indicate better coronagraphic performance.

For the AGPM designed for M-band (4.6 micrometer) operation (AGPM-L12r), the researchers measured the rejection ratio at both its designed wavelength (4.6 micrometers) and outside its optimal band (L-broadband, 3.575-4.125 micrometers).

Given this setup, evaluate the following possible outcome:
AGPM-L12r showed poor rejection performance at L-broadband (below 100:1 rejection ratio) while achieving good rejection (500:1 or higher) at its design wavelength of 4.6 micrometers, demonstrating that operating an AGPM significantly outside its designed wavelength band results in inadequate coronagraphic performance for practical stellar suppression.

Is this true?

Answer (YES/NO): YES